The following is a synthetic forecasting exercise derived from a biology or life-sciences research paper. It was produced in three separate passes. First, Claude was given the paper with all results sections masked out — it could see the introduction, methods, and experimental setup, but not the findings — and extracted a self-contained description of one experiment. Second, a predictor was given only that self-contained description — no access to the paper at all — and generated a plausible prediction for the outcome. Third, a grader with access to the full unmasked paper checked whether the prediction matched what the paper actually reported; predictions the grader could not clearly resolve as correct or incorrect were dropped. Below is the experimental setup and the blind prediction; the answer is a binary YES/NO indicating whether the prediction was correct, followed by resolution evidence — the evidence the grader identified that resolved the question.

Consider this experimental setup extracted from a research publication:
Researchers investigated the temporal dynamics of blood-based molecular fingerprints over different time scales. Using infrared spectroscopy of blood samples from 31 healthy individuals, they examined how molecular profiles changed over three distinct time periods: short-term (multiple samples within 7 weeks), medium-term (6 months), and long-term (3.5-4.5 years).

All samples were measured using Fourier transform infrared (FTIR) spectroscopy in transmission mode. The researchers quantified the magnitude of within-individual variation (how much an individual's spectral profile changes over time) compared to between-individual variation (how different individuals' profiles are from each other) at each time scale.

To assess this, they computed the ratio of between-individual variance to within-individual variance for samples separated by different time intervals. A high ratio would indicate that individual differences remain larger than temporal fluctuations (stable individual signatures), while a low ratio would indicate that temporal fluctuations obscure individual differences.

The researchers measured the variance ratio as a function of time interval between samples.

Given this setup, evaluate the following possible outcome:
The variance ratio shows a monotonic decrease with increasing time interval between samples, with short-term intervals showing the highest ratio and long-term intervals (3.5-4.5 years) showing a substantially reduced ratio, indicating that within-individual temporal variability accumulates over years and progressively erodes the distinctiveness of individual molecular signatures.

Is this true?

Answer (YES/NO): NO